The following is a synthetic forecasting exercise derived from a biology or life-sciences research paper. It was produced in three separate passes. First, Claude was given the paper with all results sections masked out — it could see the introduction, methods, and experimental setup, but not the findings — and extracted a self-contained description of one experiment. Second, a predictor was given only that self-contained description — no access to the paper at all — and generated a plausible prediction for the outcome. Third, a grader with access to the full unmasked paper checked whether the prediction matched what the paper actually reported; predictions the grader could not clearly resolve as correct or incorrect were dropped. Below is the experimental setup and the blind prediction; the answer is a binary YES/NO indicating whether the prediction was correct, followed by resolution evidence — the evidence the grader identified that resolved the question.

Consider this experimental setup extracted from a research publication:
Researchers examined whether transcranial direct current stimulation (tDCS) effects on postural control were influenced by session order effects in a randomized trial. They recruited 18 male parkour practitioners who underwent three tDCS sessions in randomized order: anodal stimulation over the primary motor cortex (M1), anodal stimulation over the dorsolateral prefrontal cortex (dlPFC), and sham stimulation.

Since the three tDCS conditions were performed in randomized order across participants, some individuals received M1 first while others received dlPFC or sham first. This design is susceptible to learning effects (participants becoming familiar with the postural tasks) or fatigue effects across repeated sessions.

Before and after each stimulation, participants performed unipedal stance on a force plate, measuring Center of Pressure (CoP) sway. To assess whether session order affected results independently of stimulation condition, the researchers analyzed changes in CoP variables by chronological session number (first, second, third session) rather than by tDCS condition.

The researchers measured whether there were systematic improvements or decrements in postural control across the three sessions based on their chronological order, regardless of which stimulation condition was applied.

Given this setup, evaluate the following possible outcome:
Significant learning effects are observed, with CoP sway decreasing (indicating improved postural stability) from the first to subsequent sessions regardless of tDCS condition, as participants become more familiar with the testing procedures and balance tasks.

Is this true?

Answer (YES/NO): NO